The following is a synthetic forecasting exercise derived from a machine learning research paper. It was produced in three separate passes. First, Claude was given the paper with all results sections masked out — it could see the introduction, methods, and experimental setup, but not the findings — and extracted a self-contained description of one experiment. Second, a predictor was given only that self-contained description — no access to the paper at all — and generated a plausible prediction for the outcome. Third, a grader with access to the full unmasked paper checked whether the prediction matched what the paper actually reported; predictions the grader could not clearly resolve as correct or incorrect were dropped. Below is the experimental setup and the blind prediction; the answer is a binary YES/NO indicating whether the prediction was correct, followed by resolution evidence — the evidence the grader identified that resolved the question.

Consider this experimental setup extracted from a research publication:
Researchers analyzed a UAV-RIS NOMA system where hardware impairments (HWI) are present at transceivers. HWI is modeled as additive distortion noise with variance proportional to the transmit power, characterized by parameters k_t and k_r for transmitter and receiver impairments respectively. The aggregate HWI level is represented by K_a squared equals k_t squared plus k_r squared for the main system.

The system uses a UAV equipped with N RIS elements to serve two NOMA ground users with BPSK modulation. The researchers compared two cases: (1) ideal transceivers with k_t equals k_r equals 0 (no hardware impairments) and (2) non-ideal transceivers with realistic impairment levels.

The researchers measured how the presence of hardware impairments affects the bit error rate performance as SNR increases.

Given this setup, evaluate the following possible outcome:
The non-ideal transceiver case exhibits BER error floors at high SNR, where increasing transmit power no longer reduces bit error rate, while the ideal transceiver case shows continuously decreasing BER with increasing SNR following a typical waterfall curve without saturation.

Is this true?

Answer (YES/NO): NO